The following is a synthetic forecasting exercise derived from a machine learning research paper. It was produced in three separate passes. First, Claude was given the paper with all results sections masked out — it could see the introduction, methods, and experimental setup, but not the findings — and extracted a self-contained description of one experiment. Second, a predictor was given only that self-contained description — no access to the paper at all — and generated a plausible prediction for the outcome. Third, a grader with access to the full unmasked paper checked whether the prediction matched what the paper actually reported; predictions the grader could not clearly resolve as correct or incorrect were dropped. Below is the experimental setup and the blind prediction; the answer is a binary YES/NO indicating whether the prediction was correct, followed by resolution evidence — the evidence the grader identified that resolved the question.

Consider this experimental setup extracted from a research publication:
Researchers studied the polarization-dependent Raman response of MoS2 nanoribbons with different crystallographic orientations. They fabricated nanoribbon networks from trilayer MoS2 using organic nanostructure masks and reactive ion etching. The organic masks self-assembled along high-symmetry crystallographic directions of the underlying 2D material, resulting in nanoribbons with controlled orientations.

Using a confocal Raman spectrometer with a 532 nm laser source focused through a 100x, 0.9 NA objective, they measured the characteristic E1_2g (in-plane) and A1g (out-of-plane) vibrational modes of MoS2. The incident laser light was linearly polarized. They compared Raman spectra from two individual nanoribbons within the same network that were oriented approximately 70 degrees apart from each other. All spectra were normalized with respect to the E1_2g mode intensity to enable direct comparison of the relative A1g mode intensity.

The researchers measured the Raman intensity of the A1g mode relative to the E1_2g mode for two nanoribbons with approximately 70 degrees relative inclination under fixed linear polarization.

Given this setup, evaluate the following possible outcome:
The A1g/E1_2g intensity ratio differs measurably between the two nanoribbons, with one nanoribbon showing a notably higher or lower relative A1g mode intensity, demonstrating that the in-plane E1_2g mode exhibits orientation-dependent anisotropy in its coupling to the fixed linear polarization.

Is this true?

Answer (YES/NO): NO